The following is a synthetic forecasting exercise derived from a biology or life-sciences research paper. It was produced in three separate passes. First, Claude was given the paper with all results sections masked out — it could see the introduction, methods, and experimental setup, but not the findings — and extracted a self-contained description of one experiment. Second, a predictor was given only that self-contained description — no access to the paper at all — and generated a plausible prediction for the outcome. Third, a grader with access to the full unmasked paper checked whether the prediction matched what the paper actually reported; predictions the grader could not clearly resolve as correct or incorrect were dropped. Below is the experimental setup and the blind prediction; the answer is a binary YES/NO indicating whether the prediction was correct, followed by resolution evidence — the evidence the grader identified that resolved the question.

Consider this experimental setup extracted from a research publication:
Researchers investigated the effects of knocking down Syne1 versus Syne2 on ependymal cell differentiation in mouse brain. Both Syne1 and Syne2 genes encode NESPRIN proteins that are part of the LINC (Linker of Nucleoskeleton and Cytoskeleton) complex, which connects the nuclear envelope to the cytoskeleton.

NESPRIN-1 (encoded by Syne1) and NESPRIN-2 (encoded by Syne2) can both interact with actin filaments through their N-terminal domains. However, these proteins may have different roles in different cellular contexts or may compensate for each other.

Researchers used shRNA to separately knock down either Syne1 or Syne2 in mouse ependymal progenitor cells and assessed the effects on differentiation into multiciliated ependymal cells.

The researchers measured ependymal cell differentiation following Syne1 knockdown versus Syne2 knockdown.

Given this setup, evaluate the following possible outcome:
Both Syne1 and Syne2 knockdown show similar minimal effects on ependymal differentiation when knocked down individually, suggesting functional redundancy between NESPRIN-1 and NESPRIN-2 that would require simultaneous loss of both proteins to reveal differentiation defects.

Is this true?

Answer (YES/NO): NO